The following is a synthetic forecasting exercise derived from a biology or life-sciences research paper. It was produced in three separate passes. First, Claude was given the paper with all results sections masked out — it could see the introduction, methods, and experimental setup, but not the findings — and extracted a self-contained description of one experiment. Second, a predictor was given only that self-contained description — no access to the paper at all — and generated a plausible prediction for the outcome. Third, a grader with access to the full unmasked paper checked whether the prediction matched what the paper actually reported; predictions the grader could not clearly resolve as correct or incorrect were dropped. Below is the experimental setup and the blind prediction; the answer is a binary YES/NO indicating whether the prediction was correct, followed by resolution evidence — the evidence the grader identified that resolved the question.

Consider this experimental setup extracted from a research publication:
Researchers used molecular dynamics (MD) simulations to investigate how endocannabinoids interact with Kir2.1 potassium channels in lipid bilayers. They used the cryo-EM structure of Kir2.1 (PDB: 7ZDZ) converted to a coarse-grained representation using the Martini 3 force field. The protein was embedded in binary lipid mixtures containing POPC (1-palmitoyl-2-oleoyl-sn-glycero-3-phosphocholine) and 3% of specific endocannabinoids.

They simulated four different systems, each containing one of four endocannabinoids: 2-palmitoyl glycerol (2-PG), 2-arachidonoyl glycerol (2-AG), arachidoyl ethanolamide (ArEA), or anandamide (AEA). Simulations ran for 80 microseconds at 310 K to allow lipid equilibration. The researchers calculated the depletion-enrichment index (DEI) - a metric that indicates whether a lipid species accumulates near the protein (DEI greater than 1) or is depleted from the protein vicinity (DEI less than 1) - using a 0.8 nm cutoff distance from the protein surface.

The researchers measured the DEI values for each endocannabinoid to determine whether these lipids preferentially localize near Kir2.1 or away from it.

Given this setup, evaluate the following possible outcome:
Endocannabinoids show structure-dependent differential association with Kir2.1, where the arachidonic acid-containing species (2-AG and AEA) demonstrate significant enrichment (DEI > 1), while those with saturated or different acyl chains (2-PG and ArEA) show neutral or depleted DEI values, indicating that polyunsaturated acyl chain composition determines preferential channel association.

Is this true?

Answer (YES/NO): NO